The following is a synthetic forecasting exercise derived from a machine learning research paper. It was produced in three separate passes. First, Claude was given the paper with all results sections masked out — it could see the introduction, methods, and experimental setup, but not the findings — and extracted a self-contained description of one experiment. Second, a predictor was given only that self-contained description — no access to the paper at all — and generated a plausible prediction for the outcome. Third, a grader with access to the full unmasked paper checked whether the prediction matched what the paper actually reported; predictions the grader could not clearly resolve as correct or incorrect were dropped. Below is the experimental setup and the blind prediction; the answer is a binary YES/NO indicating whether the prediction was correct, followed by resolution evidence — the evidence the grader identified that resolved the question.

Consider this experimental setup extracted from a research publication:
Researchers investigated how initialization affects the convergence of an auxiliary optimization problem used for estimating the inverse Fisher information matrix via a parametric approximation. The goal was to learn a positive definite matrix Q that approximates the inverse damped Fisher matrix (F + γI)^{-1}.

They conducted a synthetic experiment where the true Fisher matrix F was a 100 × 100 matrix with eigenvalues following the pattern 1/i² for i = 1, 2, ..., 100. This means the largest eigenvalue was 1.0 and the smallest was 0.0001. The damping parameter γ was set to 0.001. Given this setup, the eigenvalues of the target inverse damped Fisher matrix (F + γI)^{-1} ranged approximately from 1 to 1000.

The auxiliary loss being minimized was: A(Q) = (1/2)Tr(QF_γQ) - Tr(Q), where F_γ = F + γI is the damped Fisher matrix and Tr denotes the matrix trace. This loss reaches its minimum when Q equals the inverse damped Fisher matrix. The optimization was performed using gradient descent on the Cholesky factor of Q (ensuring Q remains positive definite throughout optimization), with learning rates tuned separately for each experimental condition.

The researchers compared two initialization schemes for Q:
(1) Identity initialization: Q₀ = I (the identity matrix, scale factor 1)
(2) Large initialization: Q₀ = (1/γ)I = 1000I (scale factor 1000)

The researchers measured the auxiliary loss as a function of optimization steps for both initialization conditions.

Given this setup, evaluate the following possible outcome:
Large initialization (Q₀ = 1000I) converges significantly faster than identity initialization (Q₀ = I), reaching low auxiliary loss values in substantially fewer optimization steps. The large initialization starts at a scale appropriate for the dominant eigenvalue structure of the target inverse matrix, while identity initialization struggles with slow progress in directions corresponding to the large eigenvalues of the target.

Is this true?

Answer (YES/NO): YES